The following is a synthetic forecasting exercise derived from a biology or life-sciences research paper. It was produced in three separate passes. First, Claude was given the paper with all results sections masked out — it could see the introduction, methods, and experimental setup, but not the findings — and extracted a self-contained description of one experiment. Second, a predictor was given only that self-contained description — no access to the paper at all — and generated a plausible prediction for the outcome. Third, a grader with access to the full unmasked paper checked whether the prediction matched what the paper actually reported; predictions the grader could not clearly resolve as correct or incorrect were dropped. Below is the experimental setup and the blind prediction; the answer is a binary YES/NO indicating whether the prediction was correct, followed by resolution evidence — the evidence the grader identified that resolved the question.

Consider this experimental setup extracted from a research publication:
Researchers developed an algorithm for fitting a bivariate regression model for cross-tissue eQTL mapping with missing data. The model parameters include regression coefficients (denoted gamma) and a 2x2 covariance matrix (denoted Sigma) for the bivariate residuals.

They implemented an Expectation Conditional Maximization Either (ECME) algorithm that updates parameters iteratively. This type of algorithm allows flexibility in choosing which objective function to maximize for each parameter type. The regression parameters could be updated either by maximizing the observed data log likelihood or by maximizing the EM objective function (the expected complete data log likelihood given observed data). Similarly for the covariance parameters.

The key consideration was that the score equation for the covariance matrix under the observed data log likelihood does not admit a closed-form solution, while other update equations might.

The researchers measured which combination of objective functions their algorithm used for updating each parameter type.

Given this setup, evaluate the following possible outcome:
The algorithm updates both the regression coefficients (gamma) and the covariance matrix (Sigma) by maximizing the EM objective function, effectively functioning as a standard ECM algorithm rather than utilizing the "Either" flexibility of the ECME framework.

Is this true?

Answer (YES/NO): NO